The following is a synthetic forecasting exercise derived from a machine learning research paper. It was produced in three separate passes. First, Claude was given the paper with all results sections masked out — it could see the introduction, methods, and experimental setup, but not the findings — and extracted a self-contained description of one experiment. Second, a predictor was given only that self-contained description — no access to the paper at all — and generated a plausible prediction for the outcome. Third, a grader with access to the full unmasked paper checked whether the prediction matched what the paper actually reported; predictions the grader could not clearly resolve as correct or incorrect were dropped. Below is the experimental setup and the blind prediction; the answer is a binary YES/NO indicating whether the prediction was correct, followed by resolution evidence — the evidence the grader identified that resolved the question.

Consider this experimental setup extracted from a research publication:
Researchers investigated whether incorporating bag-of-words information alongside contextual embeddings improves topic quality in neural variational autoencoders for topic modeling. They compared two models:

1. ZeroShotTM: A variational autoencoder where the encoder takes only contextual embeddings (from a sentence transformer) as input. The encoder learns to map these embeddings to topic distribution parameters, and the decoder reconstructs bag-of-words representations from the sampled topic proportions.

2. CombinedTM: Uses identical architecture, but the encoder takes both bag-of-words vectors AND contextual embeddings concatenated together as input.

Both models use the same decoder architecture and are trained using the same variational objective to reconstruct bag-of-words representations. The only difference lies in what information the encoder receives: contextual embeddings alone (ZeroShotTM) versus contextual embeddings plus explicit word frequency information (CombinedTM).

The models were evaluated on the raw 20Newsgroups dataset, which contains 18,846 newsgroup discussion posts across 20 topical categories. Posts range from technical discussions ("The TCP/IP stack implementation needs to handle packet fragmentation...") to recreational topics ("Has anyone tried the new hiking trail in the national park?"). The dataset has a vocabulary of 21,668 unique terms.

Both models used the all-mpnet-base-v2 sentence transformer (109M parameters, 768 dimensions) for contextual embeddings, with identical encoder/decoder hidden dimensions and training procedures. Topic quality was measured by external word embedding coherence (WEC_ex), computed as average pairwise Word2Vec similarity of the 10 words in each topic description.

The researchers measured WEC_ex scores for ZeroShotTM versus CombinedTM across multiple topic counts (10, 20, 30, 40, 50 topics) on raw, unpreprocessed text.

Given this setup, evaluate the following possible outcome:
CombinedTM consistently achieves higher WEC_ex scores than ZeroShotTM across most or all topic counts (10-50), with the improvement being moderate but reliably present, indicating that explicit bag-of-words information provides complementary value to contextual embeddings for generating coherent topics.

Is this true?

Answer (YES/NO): NO